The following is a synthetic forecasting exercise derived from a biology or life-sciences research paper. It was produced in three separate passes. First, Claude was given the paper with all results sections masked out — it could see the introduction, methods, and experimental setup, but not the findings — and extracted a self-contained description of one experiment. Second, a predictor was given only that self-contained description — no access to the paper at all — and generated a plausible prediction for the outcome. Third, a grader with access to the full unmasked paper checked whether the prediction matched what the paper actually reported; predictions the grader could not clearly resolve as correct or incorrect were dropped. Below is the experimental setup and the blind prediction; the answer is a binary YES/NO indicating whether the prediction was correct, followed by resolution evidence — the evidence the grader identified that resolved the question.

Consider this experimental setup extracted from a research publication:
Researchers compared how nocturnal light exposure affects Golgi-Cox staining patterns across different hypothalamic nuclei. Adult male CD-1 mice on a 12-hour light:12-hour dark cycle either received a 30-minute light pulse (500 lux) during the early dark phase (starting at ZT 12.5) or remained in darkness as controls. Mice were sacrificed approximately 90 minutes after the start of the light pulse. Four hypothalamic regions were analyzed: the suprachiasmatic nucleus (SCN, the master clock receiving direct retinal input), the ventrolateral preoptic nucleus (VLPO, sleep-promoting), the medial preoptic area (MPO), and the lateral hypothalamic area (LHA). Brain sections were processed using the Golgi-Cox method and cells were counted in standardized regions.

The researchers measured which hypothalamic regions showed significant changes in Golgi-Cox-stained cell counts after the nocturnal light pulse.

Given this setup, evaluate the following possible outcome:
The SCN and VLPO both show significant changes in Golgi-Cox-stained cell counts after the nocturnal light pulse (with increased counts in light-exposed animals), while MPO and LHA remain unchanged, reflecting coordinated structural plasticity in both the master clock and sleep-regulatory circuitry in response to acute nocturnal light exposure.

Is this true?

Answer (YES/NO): NO